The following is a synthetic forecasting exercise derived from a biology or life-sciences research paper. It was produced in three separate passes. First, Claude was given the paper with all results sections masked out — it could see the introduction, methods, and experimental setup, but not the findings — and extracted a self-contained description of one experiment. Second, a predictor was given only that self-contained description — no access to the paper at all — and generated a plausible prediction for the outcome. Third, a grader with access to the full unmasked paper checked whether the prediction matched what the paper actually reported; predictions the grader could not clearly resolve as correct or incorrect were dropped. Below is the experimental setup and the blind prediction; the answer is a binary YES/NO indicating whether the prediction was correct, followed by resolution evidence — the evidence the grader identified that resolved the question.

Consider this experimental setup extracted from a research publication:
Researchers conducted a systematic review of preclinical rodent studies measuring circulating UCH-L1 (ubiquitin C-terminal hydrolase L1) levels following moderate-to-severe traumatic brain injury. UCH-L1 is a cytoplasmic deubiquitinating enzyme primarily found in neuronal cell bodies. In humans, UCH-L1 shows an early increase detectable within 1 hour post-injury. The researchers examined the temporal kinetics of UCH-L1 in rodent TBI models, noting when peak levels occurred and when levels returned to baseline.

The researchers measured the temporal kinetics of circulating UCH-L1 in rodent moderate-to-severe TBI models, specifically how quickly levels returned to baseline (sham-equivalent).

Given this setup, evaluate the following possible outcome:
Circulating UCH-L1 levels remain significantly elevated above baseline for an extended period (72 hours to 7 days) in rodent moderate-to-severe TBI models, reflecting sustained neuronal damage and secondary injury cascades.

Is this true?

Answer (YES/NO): NO